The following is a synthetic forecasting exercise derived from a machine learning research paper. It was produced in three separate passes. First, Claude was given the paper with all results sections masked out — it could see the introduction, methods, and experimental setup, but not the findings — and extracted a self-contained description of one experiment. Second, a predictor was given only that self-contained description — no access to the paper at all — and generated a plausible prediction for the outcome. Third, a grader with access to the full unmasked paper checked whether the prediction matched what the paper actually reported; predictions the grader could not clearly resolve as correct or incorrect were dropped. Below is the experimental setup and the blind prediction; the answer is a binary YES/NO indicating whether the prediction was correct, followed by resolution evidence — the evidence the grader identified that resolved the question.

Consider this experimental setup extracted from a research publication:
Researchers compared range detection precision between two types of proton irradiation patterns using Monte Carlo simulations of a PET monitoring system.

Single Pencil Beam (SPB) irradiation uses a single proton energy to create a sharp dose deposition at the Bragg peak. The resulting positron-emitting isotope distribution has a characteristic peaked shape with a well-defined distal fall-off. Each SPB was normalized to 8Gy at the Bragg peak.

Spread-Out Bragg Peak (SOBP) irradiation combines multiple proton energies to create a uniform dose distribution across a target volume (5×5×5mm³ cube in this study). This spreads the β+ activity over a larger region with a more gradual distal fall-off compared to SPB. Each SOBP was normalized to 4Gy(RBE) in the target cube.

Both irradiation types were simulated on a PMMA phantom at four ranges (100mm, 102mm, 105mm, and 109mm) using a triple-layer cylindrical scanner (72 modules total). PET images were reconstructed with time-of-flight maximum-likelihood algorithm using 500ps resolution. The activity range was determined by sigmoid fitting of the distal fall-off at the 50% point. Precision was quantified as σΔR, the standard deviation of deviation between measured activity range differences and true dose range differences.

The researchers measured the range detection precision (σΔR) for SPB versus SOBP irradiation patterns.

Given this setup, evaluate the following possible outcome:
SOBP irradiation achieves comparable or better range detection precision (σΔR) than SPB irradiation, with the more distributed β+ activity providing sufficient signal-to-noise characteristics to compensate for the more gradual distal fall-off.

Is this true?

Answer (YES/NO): NO